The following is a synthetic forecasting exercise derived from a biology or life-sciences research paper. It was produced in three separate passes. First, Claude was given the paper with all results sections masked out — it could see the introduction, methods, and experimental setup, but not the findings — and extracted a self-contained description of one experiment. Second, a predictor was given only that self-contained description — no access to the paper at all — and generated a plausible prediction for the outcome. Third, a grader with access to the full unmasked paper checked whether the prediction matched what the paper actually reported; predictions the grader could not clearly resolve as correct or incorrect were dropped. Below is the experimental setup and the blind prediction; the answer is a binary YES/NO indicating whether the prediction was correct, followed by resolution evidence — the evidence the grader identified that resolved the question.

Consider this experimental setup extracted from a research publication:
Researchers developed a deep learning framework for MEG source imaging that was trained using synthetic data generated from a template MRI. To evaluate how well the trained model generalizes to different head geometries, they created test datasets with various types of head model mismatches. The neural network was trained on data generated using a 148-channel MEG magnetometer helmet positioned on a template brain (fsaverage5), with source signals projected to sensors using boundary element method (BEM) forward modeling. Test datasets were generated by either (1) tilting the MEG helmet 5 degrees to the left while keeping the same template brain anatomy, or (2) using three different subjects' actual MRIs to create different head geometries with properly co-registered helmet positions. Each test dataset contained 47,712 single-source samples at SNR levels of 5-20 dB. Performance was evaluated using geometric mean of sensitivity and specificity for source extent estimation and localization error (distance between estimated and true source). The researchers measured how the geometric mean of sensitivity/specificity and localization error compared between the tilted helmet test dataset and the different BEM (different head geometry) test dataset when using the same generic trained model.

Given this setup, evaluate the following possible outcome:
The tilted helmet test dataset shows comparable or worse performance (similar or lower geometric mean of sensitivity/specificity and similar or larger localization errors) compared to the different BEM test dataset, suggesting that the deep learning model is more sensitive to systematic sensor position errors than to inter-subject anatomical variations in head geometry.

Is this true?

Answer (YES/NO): NO